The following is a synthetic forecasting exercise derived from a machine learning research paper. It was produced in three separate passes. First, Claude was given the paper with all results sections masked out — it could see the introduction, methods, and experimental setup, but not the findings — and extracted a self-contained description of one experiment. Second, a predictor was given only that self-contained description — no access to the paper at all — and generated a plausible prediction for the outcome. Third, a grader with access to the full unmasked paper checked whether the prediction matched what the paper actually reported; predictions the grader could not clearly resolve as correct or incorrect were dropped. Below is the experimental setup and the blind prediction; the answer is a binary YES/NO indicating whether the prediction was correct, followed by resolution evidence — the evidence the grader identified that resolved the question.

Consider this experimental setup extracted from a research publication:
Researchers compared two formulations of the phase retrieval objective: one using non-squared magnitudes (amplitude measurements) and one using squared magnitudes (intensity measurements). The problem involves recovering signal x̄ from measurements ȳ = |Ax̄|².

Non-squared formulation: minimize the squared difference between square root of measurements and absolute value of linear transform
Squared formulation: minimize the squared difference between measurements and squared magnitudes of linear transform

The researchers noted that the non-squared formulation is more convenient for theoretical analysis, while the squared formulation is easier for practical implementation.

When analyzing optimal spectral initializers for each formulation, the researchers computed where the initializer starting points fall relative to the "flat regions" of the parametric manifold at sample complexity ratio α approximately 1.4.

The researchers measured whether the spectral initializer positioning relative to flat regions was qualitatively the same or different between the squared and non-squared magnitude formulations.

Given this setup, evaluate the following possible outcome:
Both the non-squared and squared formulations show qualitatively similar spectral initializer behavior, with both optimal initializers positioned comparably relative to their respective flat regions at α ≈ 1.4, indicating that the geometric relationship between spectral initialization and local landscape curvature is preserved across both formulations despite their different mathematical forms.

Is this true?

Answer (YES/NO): YES